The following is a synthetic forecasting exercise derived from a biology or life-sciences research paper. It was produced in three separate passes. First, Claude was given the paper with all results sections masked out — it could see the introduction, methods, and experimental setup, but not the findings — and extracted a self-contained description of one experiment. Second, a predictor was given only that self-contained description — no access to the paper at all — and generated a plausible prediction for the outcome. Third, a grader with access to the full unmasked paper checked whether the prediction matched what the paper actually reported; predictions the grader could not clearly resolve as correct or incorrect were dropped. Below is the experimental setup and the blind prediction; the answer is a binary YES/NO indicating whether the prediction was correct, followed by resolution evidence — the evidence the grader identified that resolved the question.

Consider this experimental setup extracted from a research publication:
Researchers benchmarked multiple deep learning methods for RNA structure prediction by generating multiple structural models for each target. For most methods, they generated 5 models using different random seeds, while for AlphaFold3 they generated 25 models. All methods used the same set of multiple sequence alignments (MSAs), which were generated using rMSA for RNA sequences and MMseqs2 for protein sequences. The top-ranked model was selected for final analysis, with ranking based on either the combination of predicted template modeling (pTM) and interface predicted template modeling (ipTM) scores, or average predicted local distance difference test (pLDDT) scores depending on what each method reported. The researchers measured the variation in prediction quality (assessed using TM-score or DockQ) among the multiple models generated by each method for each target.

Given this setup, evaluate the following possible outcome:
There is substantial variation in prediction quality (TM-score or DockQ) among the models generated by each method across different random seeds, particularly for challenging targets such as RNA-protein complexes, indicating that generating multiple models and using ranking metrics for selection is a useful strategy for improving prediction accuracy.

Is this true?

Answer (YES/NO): NO